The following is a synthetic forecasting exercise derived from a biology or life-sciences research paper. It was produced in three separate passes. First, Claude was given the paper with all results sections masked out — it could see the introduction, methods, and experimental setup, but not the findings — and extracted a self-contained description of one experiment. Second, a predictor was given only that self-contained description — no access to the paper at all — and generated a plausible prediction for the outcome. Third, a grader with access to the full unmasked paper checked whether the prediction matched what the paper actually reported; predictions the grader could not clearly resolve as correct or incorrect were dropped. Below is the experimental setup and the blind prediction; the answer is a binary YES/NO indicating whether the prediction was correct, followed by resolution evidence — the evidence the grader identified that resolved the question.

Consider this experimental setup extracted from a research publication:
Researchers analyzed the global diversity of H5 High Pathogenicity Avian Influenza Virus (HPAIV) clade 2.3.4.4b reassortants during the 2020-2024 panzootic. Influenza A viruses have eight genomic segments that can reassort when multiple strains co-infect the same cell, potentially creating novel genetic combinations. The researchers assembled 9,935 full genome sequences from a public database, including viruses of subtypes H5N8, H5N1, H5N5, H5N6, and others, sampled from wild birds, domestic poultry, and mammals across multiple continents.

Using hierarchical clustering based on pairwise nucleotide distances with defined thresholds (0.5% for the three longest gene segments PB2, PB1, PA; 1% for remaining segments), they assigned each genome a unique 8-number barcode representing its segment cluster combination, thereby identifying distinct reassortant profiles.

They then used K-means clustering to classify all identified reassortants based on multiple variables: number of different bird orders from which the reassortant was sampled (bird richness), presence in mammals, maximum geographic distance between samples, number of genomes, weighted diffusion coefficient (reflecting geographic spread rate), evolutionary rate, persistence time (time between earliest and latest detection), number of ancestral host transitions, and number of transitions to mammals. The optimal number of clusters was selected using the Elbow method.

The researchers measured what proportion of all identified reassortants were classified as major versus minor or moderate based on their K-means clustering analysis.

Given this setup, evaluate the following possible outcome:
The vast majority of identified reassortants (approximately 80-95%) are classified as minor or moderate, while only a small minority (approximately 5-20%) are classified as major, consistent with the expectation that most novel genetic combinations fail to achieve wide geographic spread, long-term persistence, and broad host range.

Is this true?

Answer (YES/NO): NO